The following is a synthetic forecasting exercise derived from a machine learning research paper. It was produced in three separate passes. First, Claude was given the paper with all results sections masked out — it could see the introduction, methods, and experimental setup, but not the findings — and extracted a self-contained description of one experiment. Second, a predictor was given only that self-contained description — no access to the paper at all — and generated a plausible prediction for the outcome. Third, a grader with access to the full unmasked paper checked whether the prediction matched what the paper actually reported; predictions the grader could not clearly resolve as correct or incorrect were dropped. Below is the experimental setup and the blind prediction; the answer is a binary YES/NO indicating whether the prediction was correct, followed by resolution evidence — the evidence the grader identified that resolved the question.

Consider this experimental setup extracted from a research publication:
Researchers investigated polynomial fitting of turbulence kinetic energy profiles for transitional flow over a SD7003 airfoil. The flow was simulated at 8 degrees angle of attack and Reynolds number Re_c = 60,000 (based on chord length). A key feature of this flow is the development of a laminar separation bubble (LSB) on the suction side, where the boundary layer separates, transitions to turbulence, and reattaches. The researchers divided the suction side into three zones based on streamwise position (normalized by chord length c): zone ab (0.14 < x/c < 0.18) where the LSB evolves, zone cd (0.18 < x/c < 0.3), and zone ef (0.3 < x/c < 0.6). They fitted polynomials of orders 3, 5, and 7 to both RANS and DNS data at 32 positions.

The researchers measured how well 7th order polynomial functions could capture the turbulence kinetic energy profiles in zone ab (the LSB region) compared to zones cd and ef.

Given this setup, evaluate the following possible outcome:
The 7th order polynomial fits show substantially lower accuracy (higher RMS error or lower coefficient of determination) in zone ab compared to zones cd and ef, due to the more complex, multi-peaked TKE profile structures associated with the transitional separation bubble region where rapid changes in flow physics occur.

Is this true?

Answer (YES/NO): YES